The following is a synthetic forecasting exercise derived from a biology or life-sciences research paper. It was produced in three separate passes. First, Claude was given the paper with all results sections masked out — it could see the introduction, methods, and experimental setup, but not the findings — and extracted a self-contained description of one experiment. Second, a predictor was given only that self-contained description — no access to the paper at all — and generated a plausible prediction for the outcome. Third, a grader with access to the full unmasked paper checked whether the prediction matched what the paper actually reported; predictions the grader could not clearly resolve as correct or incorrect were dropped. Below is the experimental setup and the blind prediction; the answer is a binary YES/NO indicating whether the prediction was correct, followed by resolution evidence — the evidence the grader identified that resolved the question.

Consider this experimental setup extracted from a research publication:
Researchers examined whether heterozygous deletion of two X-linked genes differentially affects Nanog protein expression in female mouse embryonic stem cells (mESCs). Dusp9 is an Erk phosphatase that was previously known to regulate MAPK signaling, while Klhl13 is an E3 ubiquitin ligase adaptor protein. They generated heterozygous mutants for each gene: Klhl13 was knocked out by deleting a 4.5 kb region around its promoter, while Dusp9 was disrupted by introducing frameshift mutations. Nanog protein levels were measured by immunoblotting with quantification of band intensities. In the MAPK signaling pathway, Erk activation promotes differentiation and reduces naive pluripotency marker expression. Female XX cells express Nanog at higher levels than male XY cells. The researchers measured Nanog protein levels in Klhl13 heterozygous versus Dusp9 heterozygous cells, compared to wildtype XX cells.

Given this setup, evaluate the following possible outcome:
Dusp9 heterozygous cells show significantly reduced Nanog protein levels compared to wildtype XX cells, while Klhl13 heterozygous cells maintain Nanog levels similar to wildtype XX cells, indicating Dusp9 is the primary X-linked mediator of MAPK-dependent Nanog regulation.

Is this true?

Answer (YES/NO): NO